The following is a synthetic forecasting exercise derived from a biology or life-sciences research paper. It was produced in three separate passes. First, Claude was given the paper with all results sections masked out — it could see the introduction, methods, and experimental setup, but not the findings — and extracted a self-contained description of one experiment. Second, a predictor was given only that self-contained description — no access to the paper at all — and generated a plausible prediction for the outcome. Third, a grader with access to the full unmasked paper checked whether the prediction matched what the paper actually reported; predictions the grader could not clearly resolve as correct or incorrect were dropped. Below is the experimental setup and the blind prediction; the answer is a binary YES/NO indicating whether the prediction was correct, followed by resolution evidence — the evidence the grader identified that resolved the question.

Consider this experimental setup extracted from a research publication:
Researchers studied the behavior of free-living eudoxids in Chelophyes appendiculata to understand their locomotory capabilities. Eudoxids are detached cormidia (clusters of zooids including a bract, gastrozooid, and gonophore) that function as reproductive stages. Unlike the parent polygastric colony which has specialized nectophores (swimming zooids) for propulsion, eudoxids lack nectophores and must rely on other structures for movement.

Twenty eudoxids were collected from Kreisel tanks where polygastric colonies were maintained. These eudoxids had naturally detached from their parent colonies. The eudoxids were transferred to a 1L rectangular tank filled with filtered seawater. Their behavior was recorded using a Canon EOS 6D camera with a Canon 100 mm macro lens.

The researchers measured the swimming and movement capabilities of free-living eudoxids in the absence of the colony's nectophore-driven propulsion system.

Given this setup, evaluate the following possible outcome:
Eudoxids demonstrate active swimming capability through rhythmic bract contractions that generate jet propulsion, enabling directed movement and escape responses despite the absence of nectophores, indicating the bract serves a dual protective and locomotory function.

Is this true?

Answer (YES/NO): NO